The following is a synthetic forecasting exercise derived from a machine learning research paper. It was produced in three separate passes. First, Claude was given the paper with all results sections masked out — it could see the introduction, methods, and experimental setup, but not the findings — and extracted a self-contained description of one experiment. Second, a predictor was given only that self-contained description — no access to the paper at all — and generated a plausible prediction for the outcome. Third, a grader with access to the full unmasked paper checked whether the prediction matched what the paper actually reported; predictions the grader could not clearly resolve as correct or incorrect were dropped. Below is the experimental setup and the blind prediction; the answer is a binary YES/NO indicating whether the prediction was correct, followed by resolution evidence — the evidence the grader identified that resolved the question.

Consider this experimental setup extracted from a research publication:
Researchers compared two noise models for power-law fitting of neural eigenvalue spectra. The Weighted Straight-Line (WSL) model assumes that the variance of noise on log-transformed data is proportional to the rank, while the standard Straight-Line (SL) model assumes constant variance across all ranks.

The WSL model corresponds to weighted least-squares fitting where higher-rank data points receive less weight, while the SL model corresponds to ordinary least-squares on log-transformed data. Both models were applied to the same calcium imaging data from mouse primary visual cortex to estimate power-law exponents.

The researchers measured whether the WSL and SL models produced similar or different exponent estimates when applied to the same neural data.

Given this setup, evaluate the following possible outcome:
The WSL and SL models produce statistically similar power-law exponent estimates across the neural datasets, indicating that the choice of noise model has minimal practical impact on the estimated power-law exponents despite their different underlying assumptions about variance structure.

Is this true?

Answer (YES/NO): NO